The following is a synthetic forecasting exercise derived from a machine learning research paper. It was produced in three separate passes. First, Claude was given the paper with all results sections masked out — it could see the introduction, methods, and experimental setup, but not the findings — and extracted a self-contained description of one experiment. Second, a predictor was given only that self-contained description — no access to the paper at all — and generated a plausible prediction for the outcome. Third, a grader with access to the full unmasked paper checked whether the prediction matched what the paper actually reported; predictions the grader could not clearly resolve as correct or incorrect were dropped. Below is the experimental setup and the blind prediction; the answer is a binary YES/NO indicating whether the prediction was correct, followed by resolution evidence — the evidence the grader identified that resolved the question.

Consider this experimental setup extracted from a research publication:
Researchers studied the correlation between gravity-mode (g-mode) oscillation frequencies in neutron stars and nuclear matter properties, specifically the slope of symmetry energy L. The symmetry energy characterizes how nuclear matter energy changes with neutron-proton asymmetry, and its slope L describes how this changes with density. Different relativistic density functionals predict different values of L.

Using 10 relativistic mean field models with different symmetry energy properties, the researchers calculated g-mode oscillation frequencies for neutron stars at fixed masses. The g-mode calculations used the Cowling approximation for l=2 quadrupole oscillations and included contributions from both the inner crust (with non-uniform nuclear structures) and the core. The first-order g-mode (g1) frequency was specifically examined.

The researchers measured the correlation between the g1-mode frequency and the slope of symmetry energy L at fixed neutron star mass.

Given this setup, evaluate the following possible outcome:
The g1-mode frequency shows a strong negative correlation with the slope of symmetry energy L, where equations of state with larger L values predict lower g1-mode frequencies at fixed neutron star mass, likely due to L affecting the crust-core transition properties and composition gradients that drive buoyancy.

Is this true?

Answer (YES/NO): NO